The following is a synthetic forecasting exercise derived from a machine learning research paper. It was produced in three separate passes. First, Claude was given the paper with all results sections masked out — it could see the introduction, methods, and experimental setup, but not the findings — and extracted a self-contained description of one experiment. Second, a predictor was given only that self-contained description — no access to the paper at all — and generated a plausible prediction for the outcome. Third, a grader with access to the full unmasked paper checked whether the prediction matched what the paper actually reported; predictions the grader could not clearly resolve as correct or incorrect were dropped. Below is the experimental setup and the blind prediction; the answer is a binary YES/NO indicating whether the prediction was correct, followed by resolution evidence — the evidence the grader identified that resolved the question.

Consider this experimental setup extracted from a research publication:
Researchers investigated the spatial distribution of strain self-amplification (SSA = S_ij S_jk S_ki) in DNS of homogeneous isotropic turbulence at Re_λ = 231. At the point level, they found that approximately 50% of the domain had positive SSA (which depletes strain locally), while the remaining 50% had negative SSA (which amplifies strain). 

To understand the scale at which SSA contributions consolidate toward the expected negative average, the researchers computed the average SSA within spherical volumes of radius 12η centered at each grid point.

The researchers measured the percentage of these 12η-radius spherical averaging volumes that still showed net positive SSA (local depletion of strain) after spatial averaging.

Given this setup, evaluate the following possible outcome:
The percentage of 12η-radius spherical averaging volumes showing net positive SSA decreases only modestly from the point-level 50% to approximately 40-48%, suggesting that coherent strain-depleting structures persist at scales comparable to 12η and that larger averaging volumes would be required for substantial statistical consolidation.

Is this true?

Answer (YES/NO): NO